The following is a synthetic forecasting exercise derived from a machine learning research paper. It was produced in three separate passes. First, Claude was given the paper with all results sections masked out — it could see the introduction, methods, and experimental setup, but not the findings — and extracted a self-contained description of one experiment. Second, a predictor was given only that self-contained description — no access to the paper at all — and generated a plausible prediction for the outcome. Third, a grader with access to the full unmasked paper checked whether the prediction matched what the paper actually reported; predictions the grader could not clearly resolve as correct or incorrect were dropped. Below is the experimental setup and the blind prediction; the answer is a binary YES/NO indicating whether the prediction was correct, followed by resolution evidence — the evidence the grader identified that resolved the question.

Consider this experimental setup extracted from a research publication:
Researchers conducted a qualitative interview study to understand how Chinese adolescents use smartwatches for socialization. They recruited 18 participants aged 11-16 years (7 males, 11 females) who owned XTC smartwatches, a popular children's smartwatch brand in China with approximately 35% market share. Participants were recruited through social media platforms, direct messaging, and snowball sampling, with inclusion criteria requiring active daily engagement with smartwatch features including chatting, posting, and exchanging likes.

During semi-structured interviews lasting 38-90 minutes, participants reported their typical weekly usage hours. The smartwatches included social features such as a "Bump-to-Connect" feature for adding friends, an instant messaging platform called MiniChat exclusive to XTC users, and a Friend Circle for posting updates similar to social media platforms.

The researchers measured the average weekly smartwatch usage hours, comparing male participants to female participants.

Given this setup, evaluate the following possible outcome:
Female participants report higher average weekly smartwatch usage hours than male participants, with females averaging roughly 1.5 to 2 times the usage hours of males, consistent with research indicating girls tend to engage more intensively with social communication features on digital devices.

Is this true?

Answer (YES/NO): NO